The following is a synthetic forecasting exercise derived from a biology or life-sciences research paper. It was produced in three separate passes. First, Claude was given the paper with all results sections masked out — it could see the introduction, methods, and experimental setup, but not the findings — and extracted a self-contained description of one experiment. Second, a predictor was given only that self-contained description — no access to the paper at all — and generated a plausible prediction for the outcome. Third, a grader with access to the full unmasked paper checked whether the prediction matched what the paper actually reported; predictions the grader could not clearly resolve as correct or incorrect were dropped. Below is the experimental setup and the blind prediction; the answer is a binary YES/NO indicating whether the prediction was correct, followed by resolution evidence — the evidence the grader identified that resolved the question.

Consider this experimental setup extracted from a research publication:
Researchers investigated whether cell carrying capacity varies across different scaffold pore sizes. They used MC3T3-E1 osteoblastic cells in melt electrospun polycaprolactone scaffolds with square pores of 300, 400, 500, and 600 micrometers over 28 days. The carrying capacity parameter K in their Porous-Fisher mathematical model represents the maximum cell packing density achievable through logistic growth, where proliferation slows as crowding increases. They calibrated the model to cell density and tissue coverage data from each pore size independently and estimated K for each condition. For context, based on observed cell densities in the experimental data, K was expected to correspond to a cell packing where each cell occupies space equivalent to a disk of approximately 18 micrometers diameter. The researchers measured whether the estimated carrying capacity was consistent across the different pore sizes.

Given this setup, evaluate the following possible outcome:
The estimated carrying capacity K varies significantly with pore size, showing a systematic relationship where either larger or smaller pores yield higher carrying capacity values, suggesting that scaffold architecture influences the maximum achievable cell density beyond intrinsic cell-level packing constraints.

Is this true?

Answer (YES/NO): NO